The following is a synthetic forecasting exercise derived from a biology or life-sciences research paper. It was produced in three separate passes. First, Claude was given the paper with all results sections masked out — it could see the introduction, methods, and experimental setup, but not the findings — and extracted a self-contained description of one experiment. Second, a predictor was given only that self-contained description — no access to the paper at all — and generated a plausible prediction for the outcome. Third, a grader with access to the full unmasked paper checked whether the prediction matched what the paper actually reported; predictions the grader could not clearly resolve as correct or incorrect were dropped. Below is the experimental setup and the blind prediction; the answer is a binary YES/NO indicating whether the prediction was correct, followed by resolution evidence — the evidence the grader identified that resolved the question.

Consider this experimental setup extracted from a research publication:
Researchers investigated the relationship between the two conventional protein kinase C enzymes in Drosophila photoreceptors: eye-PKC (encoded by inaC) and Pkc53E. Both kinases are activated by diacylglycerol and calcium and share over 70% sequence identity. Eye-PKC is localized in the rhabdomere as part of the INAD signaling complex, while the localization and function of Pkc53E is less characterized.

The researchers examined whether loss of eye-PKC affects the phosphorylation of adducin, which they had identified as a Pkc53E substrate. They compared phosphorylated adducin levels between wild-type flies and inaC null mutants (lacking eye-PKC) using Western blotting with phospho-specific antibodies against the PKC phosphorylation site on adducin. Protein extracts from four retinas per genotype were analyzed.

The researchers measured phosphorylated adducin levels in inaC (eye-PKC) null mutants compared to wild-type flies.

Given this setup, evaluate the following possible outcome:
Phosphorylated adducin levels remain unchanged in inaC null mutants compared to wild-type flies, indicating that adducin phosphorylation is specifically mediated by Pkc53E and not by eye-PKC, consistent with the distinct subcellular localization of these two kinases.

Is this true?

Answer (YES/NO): YES